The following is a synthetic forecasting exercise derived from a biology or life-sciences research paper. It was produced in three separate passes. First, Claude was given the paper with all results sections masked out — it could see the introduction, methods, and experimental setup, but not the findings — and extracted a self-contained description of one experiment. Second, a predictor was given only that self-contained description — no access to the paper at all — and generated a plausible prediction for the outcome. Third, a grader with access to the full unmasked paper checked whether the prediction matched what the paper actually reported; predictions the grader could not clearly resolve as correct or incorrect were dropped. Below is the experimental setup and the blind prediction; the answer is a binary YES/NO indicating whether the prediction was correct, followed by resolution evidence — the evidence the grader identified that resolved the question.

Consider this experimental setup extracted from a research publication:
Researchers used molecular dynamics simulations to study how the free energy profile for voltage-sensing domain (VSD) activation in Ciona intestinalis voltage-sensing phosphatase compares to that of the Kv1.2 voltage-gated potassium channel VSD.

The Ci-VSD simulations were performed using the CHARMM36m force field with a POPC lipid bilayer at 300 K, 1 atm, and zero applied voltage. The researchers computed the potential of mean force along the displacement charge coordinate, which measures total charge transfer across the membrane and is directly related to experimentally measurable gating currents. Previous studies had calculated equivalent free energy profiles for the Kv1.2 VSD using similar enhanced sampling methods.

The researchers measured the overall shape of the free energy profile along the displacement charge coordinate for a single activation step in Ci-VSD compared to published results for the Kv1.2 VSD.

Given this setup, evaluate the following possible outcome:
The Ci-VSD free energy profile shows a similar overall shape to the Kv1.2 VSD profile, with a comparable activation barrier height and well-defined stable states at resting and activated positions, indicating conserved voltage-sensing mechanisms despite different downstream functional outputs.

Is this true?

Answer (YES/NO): NO